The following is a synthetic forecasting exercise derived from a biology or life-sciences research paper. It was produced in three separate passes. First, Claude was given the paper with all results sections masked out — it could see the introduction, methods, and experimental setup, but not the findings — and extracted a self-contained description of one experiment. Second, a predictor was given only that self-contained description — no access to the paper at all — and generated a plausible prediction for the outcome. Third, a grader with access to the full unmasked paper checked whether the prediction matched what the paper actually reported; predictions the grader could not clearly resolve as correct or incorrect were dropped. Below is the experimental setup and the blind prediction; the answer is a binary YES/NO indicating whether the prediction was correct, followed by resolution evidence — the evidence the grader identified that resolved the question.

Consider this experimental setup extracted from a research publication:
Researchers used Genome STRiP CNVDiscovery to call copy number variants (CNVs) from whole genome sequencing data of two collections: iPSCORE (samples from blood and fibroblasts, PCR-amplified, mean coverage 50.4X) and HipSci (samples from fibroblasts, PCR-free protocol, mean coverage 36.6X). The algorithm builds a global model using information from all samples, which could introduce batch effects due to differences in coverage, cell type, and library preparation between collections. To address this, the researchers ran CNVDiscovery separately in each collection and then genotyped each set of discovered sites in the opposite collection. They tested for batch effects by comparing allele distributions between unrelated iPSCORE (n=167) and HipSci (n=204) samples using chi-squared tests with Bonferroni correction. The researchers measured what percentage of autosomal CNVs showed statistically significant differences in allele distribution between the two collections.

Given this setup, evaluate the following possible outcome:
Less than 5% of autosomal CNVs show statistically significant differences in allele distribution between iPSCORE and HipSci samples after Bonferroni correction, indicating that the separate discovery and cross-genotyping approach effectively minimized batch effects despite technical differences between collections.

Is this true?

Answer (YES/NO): YES